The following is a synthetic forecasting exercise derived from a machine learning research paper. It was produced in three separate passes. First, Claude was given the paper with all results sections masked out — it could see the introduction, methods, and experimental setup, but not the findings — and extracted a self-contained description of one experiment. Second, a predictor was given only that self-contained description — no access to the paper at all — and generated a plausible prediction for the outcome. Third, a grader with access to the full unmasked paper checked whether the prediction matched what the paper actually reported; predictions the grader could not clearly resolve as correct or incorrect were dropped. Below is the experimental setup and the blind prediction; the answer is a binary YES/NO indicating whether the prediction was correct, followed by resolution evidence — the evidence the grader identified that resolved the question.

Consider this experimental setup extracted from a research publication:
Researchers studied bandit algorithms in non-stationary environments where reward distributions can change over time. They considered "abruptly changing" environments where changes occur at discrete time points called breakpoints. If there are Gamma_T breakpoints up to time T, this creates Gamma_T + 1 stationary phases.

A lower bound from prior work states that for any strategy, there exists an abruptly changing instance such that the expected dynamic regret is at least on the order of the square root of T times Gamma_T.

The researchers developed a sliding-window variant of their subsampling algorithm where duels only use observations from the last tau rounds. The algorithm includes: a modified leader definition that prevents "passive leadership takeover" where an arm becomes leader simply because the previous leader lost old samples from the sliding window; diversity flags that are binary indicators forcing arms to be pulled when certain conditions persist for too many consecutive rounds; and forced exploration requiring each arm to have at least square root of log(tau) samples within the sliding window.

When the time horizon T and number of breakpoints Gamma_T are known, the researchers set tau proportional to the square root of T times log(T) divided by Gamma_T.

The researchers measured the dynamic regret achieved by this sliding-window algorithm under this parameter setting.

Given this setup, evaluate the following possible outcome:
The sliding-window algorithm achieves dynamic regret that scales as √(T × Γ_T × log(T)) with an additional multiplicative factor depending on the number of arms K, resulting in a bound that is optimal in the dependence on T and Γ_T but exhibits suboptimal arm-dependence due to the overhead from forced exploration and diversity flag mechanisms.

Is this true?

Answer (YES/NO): NO